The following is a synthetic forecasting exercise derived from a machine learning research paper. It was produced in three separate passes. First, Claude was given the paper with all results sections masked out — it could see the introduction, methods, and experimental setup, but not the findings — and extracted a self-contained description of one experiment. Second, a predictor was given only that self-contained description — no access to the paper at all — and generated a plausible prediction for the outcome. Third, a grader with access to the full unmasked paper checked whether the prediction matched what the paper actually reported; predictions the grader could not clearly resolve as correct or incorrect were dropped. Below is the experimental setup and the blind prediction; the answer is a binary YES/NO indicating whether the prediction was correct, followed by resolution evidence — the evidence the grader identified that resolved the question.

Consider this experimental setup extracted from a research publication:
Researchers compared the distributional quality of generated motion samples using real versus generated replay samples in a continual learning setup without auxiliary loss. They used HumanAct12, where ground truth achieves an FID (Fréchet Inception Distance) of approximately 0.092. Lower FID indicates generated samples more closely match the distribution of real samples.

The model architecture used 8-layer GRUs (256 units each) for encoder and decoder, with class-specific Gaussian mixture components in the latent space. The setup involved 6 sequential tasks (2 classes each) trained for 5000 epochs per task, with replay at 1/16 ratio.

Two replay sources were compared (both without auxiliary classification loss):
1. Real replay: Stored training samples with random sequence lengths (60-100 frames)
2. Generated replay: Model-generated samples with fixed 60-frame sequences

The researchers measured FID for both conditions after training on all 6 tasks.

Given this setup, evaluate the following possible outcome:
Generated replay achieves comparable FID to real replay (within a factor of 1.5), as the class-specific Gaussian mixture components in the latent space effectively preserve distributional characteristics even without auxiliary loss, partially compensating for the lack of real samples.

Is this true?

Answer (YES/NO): YES